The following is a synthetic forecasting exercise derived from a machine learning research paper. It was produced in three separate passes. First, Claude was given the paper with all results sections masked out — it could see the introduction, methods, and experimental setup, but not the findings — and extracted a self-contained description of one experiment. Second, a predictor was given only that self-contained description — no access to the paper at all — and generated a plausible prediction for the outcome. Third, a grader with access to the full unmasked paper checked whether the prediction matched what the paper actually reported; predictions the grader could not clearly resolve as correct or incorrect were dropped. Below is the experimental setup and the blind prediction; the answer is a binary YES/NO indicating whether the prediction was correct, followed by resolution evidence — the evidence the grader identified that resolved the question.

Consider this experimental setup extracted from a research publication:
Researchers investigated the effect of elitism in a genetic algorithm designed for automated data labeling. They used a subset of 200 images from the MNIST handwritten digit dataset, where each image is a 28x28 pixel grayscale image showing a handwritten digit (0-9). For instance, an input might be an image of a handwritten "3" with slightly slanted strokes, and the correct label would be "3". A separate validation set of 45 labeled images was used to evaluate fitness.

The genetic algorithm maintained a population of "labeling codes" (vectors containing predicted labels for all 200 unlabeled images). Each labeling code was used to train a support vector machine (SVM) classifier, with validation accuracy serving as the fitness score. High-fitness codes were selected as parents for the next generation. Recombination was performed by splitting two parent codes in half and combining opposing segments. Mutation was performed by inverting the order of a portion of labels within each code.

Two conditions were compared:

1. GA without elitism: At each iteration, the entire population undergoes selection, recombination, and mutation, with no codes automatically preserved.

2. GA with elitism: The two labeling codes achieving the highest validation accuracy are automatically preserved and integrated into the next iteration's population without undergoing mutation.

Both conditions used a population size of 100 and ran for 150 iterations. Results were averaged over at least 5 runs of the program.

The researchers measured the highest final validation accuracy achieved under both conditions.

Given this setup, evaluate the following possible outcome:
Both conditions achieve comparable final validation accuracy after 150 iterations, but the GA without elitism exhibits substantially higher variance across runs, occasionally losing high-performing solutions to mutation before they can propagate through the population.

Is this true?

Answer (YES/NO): NO